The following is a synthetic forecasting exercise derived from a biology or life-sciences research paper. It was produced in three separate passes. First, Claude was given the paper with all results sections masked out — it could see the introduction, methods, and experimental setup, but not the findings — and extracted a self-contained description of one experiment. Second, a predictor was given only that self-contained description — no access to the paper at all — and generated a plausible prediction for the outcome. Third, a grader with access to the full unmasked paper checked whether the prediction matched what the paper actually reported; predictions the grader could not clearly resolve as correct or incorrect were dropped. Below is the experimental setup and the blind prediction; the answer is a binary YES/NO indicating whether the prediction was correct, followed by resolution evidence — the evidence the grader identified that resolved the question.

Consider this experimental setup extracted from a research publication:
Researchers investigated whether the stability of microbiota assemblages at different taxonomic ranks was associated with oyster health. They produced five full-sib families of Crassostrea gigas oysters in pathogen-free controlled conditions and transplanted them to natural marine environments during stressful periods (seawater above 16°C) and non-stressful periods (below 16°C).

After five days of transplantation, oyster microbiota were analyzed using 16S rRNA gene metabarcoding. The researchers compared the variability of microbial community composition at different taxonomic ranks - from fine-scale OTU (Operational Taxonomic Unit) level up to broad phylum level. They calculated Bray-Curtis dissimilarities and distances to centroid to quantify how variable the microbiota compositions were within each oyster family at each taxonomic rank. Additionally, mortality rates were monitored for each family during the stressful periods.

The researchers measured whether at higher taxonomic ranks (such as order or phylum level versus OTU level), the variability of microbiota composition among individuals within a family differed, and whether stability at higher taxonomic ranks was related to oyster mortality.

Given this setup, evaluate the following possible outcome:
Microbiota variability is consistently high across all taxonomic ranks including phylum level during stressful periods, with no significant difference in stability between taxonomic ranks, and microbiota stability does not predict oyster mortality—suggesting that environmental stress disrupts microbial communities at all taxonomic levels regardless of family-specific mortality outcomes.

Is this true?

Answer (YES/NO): NO